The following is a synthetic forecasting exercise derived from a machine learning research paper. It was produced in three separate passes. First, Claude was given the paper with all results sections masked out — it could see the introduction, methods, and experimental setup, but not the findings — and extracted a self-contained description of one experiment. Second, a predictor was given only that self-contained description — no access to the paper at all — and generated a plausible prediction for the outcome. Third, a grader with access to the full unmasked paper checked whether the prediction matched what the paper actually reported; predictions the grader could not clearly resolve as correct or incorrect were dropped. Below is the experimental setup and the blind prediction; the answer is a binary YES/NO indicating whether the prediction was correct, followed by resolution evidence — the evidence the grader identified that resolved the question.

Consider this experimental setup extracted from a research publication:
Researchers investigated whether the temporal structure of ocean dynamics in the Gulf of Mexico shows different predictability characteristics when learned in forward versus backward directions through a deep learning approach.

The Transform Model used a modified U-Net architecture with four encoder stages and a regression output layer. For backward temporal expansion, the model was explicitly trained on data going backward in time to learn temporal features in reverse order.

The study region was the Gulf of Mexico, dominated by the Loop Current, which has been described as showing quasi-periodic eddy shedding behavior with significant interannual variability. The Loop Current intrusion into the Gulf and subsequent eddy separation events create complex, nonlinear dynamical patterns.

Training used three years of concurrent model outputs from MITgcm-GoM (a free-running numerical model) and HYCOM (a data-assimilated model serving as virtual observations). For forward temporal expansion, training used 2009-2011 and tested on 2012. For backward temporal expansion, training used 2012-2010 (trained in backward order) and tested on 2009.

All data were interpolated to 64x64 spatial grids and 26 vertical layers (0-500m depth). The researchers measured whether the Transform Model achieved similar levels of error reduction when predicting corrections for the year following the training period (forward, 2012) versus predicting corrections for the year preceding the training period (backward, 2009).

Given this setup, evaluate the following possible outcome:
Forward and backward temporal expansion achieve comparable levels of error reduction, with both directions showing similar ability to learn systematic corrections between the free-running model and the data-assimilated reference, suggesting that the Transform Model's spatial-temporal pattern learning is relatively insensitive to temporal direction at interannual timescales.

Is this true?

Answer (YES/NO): YES